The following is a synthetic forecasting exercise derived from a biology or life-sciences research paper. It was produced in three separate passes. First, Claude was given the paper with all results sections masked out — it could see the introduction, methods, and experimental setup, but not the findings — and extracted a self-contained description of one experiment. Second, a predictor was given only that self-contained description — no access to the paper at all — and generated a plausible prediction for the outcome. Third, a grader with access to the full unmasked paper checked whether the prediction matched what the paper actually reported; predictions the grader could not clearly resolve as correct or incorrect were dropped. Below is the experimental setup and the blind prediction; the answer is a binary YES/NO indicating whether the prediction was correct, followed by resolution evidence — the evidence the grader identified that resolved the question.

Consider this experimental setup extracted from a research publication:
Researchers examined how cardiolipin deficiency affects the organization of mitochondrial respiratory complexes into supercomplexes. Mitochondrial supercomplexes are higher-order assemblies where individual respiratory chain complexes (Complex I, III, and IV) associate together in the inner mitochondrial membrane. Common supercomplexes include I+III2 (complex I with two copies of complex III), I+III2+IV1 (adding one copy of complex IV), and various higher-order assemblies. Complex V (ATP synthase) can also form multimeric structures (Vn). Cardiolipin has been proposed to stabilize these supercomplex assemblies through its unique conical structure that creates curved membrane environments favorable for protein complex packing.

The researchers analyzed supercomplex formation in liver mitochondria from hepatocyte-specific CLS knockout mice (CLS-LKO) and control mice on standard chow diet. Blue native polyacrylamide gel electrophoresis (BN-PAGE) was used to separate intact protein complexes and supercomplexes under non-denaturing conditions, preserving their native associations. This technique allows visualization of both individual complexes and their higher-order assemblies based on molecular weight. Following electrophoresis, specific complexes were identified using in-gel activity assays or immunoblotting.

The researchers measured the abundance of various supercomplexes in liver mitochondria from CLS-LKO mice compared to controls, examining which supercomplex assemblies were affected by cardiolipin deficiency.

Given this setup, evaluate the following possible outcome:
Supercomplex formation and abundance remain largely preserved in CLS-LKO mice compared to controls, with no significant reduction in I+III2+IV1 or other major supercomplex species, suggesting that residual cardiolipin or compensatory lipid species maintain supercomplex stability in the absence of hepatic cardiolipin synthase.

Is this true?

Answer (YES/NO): NO